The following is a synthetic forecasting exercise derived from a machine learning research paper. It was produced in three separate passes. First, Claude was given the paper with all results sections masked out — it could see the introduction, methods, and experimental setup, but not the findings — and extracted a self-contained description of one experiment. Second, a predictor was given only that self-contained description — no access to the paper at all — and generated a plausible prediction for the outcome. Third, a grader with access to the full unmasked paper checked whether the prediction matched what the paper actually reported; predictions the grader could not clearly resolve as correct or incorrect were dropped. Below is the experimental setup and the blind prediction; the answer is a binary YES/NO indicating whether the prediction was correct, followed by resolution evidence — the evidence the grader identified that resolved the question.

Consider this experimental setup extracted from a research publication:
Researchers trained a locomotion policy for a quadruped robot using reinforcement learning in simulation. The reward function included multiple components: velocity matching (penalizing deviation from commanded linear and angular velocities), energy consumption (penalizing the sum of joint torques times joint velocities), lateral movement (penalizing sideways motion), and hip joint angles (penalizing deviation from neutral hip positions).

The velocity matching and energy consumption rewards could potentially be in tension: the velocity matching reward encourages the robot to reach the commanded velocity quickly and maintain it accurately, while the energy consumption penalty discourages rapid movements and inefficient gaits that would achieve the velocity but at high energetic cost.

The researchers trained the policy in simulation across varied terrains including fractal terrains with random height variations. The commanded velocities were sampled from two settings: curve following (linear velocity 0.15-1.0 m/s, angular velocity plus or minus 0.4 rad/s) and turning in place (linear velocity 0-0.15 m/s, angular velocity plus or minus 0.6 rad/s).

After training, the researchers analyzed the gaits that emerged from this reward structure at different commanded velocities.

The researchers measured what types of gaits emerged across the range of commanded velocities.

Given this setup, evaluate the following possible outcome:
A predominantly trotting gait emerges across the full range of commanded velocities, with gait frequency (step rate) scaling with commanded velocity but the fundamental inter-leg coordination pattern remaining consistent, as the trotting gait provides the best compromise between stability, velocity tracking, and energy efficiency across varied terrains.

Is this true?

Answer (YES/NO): NO